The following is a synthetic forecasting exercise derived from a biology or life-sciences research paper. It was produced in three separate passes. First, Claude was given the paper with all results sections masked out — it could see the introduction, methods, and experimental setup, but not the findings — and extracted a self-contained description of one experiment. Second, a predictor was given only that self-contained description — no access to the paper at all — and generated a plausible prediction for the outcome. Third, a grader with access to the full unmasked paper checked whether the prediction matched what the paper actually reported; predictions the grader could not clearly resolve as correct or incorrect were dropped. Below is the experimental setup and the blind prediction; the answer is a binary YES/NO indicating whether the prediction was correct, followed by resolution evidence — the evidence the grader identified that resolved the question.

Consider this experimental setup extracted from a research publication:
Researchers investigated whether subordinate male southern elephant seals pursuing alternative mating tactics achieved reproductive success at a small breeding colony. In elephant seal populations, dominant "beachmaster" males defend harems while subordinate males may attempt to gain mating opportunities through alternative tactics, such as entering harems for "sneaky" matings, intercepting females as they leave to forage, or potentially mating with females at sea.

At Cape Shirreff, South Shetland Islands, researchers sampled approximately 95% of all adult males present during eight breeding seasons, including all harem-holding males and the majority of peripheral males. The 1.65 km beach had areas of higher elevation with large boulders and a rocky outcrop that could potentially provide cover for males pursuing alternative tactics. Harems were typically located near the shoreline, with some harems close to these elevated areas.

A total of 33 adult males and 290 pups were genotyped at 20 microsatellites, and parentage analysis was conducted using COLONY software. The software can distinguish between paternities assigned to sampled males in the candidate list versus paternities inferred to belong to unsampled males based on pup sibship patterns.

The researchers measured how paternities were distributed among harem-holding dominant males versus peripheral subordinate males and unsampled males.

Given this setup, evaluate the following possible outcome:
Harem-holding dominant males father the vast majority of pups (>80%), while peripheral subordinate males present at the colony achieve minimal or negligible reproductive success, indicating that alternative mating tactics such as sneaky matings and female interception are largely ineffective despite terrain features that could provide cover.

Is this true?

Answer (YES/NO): NO